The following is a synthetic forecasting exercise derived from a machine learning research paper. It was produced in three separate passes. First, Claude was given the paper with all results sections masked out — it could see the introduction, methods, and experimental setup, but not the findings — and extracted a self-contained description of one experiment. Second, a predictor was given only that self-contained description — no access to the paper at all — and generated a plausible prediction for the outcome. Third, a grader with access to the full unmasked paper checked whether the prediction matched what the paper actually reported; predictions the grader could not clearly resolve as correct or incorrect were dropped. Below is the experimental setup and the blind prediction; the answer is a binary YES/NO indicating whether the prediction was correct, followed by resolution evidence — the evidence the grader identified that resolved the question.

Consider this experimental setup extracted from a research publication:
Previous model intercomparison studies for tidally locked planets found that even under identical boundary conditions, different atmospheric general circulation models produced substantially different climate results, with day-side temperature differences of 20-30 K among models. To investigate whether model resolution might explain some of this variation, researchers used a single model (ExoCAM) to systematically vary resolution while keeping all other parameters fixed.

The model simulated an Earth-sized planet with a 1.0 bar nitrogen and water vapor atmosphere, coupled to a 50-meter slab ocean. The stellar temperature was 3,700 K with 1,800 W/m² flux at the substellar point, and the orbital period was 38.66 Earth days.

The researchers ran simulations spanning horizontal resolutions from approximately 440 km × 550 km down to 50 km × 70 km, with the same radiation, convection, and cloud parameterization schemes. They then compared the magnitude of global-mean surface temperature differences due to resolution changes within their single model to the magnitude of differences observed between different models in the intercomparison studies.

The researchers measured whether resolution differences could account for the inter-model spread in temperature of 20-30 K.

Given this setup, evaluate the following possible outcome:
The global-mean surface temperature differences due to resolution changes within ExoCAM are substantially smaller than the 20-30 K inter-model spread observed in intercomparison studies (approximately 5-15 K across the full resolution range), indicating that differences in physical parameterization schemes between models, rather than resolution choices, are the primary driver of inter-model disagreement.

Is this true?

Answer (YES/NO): NO